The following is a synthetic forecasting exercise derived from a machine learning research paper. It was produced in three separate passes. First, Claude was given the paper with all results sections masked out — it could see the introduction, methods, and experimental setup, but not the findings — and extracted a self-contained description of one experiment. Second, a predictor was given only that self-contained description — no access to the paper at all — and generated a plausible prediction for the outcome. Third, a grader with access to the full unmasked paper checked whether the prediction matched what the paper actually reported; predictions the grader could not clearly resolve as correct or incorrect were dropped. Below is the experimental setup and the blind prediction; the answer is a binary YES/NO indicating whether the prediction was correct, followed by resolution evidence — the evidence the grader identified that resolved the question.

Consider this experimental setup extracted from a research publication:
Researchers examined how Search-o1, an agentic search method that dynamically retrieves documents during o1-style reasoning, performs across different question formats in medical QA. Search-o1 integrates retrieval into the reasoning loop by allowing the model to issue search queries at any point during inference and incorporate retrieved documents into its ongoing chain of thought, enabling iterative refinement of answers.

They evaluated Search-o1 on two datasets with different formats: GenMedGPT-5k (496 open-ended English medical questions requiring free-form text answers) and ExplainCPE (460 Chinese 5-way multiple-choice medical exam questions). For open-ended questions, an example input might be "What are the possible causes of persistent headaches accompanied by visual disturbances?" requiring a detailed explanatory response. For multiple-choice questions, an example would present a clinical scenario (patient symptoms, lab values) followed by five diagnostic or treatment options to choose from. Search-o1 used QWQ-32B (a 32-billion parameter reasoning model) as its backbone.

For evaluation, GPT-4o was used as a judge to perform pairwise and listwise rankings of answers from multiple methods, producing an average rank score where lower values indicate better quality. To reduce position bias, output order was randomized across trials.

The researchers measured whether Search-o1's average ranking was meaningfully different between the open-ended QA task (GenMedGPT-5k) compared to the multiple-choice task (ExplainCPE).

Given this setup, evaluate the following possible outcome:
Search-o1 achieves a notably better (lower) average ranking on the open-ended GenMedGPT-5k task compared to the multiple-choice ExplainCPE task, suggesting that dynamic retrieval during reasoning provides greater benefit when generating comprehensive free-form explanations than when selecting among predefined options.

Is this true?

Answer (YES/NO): YES